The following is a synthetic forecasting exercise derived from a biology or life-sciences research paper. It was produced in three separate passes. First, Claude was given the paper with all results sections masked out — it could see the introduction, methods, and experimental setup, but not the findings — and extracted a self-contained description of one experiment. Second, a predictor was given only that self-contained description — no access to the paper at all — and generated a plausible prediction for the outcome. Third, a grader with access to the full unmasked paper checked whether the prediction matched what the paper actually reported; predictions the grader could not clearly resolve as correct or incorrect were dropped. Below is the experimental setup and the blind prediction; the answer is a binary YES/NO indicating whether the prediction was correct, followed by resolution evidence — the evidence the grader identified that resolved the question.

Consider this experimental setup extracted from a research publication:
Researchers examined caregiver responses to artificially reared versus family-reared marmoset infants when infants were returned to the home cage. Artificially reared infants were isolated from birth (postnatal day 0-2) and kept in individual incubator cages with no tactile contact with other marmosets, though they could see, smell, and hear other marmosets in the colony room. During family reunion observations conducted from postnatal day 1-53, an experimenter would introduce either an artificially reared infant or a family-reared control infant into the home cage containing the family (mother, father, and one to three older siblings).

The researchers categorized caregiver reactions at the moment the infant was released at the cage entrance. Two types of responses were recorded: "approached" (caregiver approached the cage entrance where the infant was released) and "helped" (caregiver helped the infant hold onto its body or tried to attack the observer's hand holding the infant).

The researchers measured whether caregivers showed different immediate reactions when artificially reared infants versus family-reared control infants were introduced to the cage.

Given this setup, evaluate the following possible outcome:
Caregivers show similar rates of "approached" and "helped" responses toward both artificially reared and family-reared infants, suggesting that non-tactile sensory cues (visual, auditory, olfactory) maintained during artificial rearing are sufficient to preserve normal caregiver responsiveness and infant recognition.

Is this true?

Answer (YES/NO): YES